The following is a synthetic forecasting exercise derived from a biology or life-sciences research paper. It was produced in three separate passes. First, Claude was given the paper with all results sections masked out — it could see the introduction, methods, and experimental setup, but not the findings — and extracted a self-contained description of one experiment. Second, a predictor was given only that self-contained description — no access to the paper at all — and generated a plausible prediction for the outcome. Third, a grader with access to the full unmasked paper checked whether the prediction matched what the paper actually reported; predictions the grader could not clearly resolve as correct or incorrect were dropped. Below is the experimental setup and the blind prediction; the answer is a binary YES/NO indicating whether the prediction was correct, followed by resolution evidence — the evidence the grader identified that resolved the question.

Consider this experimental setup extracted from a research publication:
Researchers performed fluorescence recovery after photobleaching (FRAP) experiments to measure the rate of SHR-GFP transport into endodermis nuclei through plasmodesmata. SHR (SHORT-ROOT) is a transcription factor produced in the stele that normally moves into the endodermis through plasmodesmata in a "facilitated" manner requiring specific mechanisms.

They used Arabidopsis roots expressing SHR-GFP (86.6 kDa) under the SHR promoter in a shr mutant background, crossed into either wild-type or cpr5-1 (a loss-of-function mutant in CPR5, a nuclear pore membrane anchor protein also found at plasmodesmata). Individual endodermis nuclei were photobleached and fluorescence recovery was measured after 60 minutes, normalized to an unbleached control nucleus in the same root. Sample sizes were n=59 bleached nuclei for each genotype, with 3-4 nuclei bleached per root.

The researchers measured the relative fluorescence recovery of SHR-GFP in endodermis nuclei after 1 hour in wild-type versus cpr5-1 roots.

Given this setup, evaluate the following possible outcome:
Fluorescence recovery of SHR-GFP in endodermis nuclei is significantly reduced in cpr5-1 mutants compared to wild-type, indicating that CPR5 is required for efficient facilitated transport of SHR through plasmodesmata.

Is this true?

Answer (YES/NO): YES